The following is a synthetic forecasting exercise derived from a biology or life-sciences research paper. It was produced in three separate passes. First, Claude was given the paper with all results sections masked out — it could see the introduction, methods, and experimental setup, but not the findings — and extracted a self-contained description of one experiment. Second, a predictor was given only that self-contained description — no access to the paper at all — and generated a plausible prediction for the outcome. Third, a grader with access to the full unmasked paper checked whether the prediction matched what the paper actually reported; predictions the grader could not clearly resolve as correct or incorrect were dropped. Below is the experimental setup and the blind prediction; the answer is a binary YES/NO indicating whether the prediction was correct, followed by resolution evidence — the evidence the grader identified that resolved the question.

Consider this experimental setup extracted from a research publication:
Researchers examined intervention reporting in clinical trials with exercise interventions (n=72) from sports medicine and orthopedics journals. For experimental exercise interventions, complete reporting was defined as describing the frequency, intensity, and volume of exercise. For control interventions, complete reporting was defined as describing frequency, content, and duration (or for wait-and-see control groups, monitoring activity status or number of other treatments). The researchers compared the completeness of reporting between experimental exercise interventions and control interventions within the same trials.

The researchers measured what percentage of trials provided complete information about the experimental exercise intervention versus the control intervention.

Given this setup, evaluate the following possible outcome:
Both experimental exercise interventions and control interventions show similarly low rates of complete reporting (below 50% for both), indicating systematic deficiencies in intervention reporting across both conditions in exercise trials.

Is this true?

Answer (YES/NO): NO